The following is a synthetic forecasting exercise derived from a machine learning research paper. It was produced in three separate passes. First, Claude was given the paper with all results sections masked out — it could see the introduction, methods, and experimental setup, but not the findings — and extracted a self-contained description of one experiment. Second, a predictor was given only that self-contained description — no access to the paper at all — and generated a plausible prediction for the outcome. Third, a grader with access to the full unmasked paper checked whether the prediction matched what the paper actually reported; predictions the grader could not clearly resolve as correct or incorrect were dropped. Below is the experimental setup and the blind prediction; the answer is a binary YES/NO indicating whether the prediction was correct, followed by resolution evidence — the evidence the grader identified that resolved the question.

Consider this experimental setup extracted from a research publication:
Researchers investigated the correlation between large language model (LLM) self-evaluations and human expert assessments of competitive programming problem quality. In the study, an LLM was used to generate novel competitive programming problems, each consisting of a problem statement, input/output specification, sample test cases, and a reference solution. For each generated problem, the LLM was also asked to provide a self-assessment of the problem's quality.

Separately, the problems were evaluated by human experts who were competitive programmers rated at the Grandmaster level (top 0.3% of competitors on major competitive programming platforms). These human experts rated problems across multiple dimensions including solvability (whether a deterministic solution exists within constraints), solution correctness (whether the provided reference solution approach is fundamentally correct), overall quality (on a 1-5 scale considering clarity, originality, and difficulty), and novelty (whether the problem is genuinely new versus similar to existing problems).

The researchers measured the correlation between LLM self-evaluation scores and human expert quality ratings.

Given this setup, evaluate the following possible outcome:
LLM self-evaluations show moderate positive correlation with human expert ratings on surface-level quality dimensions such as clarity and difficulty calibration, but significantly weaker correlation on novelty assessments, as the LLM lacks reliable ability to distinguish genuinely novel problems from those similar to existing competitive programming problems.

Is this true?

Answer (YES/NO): NO